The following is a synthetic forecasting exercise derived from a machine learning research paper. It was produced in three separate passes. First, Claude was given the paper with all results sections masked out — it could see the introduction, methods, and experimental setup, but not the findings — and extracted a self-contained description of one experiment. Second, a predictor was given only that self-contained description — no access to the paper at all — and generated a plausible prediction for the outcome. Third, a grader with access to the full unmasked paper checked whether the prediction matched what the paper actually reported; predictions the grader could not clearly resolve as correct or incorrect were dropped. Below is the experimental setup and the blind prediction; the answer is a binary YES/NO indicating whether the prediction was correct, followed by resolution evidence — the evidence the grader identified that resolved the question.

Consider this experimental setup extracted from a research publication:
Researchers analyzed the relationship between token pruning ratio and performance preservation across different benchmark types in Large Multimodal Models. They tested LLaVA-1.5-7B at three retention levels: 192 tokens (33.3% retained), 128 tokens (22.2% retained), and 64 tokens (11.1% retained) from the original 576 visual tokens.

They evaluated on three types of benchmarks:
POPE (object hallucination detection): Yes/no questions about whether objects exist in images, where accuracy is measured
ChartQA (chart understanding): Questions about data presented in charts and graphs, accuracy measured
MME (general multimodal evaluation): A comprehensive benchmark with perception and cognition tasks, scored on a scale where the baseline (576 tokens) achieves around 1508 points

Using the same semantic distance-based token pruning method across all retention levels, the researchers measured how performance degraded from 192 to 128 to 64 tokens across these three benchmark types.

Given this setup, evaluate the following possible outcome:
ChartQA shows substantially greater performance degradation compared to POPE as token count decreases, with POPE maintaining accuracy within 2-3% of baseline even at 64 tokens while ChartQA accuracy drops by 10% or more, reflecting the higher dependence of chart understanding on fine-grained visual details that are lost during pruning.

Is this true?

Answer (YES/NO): YES